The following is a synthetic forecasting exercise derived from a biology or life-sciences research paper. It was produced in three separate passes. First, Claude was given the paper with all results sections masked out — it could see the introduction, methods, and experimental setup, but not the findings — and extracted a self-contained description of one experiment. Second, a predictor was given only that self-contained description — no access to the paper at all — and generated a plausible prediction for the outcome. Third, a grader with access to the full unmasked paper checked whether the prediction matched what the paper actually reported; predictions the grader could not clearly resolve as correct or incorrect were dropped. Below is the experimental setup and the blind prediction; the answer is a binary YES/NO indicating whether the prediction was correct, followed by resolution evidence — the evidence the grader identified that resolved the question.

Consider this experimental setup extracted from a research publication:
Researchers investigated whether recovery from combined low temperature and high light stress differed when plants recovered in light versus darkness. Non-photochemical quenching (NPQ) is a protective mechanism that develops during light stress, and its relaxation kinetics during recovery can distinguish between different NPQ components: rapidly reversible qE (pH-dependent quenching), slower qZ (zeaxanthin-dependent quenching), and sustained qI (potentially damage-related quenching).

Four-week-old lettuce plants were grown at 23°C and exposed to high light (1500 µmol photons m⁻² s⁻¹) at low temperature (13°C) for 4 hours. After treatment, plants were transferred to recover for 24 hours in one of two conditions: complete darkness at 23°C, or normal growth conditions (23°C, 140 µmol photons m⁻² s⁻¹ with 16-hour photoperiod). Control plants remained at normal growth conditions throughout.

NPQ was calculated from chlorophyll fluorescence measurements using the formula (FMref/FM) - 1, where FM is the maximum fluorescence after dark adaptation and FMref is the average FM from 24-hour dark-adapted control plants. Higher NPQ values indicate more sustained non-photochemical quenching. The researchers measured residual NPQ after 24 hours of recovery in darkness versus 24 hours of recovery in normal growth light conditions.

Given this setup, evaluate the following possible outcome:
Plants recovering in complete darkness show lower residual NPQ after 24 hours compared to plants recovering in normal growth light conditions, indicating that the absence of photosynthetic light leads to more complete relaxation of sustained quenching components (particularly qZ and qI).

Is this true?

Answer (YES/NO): NO